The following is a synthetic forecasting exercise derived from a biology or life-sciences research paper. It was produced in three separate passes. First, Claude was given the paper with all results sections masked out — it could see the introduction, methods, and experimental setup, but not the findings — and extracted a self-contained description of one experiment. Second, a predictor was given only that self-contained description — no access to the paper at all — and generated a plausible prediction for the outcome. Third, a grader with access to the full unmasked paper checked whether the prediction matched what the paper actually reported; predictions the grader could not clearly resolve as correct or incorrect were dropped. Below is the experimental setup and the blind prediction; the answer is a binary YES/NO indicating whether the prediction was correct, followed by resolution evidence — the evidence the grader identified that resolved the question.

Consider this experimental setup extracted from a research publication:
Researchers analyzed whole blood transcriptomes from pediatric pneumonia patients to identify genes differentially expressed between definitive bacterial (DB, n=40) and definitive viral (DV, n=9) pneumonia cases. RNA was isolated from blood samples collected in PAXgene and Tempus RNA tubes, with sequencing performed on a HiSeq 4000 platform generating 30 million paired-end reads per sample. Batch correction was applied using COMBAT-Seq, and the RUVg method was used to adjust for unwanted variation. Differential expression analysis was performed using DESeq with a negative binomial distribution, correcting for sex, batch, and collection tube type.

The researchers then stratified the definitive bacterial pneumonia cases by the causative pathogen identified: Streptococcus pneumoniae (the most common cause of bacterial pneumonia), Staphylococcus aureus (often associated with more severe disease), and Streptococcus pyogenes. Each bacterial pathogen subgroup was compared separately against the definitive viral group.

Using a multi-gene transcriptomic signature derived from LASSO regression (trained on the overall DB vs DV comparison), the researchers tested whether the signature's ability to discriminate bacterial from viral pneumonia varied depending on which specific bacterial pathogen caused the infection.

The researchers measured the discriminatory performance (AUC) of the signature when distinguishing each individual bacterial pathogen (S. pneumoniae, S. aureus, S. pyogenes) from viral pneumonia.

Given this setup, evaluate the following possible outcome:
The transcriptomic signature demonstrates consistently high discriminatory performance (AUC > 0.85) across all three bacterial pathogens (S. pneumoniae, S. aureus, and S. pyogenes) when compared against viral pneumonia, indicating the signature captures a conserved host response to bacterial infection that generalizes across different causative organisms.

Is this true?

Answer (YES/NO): NO